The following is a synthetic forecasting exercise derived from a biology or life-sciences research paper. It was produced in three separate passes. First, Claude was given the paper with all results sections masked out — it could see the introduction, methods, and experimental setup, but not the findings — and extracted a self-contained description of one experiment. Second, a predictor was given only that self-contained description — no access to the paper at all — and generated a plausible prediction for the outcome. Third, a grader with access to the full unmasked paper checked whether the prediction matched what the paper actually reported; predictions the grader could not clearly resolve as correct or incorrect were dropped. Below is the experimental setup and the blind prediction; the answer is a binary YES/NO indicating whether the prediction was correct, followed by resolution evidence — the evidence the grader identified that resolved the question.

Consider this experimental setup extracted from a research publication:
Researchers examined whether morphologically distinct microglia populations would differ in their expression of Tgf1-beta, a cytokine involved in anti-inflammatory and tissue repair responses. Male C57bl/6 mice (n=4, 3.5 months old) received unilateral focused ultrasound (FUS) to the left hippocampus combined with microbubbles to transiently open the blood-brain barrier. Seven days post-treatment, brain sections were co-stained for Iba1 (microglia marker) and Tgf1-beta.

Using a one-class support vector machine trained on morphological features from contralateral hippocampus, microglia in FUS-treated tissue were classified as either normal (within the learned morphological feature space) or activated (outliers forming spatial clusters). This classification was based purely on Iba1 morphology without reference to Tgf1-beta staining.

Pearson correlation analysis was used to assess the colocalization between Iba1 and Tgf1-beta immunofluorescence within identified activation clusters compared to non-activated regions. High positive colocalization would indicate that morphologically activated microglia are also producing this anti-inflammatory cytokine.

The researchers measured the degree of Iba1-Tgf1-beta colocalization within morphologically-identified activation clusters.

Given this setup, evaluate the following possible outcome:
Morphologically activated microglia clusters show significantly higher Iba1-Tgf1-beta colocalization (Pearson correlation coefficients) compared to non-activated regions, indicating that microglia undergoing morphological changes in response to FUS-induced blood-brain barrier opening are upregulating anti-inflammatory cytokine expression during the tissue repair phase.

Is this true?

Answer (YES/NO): YES